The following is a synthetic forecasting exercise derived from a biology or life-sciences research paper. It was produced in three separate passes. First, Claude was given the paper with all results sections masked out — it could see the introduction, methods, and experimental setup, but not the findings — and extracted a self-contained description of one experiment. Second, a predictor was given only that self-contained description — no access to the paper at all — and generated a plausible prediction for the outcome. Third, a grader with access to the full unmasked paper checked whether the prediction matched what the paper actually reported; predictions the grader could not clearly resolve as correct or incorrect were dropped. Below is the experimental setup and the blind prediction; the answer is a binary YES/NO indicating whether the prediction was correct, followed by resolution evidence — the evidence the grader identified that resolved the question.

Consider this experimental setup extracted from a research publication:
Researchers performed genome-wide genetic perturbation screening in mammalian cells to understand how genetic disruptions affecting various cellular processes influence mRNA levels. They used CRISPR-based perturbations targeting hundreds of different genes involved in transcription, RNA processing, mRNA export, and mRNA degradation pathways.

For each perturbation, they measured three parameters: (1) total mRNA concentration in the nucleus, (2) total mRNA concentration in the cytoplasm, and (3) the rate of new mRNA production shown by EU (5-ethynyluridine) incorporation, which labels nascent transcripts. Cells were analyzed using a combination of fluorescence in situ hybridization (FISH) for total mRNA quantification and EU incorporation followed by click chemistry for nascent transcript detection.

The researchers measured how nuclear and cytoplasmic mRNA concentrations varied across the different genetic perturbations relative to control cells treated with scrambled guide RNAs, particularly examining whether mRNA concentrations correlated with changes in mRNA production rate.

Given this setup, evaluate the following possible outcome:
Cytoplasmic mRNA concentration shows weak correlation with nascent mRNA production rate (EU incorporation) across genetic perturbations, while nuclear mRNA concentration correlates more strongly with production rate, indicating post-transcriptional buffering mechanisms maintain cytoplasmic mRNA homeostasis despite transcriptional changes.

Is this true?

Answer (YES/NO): NO